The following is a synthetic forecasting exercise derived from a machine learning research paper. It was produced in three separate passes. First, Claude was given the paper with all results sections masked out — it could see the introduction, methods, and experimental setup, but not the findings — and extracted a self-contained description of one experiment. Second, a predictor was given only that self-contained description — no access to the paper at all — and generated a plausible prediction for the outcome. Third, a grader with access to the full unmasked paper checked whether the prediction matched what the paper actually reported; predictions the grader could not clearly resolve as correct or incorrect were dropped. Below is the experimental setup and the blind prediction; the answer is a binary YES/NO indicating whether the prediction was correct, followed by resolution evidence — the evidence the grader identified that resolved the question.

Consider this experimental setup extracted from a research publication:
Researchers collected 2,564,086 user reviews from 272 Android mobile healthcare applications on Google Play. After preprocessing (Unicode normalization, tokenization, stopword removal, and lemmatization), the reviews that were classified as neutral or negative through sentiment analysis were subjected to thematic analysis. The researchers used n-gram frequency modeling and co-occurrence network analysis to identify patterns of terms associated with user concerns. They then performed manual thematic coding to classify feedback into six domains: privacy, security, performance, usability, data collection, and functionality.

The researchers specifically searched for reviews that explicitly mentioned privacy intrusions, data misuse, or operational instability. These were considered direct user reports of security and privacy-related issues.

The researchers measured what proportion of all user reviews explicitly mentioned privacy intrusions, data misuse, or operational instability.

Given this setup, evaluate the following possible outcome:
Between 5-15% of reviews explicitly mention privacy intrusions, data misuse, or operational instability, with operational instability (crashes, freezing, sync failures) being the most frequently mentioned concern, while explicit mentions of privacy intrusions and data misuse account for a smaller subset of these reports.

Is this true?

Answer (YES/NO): NO